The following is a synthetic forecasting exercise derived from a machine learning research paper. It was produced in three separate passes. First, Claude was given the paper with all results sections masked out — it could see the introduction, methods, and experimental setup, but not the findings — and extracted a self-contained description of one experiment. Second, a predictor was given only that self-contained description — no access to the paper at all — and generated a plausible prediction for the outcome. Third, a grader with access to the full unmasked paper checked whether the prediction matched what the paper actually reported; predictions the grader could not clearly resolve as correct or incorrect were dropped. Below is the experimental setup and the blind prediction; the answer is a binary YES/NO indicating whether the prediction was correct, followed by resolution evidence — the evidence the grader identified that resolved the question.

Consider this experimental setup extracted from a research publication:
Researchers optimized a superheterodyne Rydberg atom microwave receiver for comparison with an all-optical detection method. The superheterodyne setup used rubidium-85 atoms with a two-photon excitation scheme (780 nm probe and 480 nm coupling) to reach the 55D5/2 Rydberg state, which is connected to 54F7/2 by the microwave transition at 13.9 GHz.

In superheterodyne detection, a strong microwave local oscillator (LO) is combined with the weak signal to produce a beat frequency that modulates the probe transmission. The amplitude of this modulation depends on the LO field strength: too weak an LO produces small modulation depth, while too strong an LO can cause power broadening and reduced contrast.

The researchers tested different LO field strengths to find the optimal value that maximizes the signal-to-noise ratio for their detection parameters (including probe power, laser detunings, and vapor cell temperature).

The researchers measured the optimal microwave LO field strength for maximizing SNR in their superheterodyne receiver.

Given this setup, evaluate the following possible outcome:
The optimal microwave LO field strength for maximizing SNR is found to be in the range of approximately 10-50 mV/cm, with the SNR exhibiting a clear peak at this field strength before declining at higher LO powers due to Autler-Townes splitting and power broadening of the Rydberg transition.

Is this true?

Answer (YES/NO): NO